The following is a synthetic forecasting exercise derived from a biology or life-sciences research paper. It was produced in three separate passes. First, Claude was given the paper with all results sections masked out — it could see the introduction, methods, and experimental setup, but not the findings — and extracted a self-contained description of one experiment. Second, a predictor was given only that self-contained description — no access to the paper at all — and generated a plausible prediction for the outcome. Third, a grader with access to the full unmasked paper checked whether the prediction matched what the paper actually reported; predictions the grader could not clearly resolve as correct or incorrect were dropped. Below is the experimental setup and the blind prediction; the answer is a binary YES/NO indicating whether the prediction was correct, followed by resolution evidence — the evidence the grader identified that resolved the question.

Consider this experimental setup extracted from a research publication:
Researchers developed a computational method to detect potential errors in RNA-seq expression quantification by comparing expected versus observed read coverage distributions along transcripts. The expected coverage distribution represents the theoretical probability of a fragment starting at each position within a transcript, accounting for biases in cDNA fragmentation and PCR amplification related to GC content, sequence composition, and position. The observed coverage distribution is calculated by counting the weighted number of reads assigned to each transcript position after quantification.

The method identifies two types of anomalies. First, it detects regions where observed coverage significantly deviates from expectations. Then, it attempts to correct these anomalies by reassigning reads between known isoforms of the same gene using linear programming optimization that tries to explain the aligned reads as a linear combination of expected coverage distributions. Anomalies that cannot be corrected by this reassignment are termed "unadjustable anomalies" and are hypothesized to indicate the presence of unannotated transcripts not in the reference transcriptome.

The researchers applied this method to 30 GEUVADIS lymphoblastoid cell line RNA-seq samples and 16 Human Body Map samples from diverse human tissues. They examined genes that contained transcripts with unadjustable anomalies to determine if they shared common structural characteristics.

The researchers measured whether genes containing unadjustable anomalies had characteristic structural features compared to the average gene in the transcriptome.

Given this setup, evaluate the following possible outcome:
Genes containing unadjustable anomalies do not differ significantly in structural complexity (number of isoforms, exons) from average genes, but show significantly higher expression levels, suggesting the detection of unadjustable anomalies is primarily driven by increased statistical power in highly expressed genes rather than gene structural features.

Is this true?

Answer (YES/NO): NO